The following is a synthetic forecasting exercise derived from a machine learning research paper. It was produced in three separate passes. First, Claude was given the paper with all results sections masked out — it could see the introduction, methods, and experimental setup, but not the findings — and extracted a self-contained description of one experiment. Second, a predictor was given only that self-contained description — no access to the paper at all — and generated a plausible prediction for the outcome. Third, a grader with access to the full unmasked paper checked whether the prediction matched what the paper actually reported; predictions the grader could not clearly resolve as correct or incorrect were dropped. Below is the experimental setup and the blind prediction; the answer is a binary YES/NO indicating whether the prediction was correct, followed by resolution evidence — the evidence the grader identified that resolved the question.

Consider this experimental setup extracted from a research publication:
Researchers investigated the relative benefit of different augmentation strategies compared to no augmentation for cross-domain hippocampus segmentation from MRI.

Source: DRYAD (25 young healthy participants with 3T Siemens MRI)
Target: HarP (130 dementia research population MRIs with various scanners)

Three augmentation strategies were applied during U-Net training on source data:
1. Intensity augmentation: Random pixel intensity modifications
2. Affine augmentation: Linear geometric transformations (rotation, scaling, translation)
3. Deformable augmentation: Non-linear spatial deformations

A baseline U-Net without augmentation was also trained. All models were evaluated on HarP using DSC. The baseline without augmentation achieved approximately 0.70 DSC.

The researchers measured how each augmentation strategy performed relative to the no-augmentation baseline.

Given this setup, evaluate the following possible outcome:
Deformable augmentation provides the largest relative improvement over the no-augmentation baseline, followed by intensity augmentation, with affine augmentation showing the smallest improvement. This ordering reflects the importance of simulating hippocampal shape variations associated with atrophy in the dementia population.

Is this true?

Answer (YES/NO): NO